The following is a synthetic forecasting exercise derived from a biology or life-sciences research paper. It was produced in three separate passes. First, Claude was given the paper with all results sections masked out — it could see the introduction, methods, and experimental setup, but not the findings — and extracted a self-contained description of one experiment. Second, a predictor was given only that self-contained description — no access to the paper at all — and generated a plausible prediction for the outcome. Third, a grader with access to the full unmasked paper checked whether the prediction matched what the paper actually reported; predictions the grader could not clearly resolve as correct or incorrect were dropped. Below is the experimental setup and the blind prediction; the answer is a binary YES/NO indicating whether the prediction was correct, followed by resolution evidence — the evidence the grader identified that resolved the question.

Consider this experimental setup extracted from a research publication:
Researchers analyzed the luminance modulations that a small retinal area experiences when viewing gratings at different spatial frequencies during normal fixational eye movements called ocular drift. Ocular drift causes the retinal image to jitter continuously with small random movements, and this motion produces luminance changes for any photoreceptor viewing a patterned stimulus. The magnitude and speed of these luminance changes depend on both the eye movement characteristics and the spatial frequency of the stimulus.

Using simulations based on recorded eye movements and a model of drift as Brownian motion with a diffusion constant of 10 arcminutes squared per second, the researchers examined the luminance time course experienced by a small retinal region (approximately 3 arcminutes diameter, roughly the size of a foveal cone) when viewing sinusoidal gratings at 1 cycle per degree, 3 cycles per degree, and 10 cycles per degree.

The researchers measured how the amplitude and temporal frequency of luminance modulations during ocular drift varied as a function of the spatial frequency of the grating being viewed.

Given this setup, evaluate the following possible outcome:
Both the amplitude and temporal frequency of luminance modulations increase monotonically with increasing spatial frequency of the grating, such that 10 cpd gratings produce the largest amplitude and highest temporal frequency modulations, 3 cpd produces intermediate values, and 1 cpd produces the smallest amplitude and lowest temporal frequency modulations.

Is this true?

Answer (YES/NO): YES